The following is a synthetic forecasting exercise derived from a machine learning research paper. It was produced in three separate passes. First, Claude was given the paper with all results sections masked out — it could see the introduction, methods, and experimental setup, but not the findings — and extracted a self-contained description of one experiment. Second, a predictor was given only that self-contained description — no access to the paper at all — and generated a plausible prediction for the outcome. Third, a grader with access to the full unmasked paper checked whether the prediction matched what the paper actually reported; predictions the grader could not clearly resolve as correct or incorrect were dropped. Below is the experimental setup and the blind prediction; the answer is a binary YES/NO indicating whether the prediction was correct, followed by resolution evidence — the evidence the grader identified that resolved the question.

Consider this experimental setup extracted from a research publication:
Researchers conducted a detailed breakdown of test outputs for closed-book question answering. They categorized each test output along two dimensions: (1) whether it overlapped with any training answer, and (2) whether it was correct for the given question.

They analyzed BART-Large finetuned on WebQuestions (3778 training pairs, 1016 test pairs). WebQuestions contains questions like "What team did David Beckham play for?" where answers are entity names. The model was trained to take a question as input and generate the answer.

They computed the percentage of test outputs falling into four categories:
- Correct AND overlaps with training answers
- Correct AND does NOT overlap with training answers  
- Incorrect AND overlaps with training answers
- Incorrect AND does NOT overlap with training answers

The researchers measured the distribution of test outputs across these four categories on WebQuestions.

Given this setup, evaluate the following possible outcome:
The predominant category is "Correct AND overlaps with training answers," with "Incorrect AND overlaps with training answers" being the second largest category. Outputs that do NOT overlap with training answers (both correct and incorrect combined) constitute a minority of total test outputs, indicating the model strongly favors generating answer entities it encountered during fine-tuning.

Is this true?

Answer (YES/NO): NO